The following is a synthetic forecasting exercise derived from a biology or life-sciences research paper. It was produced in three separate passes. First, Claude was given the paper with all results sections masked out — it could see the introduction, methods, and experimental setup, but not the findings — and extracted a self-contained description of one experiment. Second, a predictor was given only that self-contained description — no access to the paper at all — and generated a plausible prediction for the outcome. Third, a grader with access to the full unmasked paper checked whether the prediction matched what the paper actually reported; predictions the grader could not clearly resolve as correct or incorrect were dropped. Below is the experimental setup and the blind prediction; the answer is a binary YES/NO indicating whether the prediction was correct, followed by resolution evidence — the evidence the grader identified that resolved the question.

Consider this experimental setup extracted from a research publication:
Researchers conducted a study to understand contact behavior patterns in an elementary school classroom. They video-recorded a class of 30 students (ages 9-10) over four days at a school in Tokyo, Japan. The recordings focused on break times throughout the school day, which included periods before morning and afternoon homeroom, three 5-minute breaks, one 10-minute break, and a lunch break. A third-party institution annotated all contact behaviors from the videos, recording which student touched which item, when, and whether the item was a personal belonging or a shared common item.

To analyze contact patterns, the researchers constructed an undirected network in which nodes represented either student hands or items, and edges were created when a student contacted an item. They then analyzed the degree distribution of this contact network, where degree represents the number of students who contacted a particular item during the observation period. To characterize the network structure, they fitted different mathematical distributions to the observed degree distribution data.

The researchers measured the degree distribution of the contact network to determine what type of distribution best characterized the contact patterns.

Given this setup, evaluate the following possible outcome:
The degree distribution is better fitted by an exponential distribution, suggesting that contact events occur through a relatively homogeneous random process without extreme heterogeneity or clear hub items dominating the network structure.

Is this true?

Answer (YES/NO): NO